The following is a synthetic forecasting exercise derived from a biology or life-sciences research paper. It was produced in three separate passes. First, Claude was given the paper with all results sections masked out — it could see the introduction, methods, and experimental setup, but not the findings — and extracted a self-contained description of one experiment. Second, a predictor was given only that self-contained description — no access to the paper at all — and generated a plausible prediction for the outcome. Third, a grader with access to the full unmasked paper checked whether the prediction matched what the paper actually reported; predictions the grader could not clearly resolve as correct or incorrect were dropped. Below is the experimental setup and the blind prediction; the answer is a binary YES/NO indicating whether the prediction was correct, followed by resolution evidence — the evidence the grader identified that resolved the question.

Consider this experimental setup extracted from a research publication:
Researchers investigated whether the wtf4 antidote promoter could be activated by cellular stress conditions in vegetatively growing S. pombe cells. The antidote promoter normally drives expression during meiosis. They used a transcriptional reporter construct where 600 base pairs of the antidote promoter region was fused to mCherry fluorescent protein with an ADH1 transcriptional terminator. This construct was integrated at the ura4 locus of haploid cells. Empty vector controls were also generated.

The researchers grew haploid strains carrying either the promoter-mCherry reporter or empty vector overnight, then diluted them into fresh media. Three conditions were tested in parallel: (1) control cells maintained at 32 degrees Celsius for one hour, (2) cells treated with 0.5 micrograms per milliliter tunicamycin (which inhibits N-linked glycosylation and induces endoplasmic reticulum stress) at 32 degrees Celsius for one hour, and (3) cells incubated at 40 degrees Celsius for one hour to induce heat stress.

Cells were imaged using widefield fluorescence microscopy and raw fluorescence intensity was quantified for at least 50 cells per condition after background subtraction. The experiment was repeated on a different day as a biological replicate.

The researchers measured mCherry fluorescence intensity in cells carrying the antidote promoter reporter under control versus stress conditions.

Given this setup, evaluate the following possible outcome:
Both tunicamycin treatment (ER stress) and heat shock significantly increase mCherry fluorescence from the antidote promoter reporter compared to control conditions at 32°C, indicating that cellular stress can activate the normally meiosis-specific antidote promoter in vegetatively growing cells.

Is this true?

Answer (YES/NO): NO